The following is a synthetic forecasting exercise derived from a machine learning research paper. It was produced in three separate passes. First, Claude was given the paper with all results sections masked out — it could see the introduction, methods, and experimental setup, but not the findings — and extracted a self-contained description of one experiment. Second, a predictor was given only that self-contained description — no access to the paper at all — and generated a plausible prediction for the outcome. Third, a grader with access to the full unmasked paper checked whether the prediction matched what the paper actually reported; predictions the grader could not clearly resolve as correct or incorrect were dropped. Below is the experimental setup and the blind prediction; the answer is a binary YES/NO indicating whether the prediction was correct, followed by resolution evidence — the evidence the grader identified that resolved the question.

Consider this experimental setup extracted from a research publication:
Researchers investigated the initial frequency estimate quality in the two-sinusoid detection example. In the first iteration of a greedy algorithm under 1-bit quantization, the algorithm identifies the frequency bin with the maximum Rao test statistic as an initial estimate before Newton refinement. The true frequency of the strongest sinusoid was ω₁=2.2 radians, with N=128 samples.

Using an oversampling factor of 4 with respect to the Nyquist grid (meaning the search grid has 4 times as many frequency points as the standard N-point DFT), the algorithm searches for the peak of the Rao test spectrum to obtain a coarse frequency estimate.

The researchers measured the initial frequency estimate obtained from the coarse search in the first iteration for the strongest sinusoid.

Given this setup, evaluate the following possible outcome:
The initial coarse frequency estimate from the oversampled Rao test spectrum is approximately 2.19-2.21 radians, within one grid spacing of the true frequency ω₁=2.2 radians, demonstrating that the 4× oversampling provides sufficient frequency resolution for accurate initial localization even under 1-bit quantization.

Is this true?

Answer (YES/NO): YES